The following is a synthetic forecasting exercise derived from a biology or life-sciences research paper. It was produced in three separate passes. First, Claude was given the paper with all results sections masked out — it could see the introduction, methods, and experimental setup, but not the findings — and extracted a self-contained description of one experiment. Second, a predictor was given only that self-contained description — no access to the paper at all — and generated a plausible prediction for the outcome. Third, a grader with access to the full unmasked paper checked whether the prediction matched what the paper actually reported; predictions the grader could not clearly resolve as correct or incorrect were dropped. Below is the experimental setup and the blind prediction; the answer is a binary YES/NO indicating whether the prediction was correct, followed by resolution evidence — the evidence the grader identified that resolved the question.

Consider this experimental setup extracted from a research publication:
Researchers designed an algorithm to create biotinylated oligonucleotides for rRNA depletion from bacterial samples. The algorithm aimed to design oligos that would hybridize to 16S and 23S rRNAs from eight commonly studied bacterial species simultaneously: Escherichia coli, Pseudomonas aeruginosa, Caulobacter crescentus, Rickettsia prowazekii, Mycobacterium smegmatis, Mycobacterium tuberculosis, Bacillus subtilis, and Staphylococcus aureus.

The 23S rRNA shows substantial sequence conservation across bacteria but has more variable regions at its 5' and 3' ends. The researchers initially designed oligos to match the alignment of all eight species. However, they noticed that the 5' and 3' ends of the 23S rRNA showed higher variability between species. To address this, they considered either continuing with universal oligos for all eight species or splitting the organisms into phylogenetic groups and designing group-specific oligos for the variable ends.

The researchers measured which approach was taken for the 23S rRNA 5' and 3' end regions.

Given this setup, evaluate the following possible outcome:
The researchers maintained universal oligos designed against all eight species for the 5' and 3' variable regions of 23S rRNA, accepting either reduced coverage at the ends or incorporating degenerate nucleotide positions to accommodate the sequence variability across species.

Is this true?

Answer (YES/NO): NO